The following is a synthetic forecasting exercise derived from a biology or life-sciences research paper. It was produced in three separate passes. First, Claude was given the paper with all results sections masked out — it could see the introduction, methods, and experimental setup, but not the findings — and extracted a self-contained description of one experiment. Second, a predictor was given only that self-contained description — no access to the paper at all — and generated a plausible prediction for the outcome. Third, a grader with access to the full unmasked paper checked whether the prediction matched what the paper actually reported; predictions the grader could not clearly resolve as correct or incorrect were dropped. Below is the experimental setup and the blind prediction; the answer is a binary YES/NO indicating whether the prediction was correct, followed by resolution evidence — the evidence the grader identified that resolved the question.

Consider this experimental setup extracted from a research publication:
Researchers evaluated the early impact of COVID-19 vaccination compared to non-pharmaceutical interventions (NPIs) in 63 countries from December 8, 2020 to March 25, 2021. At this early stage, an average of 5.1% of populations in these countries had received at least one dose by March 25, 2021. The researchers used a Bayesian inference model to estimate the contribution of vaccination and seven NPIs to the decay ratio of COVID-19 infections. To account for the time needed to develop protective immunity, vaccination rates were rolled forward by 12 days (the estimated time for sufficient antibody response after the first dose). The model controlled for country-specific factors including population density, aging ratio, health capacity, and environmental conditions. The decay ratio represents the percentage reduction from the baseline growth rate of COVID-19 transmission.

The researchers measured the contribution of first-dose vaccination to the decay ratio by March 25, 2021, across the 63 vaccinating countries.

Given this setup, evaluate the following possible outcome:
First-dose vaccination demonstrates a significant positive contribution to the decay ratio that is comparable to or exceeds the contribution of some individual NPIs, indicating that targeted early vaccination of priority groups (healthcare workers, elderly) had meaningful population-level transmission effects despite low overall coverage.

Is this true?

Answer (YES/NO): NO